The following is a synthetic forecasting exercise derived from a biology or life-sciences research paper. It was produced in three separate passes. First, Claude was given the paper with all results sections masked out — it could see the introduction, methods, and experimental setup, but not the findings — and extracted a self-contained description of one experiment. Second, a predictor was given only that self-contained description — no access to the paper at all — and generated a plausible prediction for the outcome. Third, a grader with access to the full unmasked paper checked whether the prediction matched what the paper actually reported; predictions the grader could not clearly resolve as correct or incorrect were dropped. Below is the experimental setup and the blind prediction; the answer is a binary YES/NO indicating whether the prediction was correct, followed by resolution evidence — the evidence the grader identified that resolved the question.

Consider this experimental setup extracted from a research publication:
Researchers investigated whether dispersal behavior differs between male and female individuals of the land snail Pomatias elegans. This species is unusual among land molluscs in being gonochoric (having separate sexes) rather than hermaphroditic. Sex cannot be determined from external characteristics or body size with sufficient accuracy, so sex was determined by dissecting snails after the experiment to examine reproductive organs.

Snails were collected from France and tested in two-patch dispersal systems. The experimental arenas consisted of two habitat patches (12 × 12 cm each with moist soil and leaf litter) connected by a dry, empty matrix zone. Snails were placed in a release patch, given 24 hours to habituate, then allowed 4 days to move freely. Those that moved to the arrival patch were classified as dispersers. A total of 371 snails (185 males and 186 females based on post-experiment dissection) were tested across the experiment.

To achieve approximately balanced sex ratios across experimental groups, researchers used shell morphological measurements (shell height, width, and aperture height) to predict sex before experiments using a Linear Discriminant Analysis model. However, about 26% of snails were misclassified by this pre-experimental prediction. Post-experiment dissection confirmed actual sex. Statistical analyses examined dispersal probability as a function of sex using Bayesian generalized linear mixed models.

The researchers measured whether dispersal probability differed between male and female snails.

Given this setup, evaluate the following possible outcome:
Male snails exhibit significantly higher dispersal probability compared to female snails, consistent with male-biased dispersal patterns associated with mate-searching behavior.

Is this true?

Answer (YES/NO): NO